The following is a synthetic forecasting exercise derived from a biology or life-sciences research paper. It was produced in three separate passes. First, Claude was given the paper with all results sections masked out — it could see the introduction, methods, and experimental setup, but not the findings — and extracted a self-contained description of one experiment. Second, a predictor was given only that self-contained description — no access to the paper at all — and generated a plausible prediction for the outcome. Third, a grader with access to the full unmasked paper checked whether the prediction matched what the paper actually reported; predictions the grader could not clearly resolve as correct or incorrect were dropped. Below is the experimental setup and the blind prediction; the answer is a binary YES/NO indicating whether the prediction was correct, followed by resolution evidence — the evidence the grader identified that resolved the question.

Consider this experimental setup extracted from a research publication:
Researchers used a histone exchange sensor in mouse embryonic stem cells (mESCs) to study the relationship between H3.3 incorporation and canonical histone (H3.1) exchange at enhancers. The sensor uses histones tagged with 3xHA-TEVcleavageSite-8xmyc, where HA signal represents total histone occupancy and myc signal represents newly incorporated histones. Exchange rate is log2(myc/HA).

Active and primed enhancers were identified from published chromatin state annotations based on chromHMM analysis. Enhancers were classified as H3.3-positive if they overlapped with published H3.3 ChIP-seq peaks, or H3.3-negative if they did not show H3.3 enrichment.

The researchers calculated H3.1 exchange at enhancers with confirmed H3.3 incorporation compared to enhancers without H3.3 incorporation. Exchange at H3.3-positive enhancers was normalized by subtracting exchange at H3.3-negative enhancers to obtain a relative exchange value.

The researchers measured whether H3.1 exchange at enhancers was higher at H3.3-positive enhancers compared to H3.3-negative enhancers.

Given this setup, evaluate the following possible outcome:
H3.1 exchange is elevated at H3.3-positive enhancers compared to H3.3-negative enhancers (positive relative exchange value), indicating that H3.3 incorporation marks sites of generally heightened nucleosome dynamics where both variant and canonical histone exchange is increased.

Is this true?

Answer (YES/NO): YES